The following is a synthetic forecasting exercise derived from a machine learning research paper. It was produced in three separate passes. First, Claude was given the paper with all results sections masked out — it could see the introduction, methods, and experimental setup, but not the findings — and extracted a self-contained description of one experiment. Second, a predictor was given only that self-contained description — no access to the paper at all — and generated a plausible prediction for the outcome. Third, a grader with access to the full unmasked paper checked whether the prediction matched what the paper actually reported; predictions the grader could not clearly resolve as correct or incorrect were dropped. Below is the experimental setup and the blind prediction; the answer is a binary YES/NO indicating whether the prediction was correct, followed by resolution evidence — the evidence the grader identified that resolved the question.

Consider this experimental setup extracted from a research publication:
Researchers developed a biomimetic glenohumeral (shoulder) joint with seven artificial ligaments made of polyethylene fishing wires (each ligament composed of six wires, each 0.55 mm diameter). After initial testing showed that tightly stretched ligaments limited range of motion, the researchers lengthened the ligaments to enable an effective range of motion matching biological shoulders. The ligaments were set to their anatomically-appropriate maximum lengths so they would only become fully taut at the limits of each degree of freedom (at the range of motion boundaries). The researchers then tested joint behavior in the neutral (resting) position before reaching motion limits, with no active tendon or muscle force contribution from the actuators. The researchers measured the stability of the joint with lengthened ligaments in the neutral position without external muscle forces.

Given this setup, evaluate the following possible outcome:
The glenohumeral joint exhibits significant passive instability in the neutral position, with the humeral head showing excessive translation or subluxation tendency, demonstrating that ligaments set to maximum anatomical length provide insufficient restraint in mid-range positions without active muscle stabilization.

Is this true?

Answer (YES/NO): YES